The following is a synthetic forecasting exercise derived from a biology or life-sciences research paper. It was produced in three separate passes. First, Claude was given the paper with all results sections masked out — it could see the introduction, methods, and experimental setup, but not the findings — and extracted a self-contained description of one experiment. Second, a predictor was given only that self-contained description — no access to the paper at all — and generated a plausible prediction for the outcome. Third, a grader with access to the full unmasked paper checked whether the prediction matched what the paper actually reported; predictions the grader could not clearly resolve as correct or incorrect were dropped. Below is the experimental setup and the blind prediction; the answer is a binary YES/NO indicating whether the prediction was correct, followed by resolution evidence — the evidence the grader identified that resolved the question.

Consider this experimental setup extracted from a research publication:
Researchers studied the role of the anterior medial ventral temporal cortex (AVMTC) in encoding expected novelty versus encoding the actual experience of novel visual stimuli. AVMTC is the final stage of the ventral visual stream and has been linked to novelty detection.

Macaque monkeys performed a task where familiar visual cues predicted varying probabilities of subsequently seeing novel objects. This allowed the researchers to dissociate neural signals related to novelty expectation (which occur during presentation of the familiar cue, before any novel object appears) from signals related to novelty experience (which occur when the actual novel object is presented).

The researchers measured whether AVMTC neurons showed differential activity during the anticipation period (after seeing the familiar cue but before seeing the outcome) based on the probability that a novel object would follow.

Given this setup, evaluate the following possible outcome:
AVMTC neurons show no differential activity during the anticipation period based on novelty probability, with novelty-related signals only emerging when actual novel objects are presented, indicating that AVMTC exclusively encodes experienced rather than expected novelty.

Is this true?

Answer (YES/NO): NO